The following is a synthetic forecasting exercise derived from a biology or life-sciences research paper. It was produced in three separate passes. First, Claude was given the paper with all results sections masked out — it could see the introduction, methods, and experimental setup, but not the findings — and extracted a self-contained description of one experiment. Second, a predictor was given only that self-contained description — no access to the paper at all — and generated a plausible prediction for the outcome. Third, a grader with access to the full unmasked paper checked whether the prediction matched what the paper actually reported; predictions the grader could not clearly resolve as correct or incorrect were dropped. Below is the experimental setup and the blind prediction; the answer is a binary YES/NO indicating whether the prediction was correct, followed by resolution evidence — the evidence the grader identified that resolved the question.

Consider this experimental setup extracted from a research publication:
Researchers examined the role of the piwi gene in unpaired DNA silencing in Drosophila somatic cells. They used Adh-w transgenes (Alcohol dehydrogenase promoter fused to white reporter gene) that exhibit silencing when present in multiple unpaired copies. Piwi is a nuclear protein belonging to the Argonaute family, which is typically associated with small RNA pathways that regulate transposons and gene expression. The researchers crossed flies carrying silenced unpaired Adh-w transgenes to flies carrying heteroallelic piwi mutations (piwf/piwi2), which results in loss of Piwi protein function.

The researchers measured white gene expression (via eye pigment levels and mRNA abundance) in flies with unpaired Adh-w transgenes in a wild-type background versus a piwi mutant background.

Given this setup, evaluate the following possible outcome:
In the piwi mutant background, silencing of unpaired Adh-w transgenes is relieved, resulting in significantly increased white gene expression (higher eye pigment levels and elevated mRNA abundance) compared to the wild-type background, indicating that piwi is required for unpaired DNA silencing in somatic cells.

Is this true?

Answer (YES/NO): YES